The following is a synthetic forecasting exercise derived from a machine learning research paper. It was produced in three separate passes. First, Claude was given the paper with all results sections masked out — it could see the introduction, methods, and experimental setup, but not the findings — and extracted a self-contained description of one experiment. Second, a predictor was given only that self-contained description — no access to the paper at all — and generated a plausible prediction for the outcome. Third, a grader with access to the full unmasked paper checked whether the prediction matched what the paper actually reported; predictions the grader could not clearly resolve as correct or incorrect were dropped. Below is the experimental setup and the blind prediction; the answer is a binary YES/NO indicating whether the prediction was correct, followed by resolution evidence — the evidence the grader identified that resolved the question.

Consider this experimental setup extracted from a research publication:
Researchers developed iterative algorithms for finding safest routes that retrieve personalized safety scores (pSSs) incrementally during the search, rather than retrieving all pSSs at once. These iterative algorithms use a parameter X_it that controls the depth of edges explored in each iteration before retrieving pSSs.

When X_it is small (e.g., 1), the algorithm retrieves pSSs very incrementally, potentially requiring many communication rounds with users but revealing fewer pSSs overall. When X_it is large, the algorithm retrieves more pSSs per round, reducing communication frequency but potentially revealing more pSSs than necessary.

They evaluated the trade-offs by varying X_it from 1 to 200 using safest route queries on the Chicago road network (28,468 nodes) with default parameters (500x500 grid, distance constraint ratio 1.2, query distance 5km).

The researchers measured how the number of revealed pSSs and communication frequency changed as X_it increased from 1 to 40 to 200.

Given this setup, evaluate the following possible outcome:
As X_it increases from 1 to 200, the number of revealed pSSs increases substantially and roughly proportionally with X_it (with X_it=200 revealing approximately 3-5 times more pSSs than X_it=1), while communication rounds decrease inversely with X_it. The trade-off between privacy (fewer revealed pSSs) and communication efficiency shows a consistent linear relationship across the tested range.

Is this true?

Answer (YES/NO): NO